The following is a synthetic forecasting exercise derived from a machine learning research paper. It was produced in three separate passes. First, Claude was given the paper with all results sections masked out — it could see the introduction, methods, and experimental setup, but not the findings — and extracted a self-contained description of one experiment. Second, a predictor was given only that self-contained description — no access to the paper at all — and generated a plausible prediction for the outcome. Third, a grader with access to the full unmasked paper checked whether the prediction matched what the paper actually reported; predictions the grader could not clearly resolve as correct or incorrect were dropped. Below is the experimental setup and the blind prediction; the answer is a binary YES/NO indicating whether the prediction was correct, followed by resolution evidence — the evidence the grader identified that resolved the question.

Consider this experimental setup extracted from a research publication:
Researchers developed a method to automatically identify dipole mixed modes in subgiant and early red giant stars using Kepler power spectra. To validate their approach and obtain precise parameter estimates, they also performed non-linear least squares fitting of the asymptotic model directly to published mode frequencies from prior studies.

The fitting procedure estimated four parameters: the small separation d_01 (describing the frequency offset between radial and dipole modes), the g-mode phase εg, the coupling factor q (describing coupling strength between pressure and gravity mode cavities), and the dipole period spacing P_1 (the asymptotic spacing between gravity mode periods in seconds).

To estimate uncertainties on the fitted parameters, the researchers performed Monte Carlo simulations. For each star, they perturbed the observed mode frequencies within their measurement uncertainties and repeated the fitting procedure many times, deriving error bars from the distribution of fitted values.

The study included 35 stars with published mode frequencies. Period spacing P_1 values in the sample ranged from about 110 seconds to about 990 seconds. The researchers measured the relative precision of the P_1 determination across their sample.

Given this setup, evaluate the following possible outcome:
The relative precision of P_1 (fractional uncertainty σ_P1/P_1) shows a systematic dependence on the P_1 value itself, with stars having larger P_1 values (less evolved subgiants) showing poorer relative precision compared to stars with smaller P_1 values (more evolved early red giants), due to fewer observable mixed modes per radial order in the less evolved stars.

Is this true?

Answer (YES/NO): NO